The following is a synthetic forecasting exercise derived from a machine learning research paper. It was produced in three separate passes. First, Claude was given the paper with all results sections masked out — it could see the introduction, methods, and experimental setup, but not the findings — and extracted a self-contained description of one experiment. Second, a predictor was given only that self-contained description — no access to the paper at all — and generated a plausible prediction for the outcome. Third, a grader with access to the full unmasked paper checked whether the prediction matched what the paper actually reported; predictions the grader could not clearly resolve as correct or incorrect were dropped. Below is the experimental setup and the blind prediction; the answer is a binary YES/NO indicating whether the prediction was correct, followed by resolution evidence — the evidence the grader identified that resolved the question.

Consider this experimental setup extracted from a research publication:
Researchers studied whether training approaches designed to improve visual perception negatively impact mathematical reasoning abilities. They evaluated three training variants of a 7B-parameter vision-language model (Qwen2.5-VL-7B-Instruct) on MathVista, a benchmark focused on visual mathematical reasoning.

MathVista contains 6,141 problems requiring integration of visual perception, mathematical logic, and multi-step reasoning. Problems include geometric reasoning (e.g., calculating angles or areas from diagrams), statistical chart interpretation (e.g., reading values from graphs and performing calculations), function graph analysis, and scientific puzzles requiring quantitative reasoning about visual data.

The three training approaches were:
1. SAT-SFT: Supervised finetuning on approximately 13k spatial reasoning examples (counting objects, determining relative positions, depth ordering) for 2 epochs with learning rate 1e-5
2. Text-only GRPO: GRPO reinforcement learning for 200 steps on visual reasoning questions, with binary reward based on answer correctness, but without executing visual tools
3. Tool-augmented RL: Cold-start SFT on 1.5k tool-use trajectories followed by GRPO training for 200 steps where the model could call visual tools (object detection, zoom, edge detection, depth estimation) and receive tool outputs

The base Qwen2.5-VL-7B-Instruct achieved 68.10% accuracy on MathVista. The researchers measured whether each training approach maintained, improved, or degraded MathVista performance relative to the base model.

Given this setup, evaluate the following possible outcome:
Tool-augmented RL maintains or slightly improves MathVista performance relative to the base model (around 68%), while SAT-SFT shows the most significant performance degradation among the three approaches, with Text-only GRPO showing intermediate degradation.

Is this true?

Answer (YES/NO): NO